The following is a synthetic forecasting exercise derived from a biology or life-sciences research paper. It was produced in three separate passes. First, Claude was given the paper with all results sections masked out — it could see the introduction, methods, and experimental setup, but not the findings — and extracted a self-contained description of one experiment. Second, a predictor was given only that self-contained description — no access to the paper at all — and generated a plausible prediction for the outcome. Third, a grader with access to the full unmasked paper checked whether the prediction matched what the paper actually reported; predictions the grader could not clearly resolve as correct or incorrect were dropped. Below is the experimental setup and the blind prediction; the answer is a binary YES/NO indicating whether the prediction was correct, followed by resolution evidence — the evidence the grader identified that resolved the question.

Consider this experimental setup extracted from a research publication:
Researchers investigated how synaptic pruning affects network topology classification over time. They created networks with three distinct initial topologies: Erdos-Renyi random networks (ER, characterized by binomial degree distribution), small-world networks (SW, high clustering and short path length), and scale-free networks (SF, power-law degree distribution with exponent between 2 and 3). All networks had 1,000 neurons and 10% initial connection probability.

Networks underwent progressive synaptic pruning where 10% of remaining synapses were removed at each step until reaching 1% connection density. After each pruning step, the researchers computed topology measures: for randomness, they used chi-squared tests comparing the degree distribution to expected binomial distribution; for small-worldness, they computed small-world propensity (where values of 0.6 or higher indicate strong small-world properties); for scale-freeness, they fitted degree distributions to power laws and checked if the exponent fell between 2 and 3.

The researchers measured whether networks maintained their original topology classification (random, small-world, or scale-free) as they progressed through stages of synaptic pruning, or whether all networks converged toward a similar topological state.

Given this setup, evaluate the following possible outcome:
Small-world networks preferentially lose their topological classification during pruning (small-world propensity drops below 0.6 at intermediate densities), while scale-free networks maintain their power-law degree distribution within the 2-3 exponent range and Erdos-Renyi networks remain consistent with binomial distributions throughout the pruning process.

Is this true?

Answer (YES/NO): NO